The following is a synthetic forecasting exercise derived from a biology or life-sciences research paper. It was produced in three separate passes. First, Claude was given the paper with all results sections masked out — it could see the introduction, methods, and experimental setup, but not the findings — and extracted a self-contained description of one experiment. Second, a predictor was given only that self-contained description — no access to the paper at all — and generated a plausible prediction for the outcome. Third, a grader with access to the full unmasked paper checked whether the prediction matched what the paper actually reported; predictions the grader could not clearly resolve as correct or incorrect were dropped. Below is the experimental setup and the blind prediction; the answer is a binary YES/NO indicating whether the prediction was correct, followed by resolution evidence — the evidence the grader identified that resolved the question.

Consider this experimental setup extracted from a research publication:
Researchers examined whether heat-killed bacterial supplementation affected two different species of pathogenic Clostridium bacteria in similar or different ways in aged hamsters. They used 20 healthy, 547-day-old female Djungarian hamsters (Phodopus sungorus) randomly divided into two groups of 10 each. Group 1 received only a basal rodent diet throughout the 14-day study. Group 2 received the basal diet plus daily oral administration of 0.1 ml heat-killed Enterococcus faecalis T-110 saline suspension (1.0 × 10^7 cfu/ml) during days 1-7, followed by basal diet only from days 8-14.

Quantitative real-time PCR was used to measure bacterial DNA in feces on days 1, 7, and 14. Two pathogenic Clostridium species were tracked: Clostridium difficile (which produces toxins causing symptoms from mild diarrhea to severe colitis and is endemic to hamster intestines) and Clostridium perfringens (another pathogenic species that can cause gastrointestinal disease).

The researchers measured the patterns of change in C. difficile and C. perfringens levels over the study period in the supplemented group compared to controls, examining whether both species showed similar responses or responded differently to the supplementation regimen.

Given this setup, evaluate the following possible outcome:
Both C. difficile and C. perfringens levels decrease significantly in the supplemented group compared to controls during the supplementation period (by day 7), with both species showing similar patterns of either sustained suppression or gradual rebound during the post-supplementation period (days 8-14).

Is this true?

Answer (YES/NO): YES